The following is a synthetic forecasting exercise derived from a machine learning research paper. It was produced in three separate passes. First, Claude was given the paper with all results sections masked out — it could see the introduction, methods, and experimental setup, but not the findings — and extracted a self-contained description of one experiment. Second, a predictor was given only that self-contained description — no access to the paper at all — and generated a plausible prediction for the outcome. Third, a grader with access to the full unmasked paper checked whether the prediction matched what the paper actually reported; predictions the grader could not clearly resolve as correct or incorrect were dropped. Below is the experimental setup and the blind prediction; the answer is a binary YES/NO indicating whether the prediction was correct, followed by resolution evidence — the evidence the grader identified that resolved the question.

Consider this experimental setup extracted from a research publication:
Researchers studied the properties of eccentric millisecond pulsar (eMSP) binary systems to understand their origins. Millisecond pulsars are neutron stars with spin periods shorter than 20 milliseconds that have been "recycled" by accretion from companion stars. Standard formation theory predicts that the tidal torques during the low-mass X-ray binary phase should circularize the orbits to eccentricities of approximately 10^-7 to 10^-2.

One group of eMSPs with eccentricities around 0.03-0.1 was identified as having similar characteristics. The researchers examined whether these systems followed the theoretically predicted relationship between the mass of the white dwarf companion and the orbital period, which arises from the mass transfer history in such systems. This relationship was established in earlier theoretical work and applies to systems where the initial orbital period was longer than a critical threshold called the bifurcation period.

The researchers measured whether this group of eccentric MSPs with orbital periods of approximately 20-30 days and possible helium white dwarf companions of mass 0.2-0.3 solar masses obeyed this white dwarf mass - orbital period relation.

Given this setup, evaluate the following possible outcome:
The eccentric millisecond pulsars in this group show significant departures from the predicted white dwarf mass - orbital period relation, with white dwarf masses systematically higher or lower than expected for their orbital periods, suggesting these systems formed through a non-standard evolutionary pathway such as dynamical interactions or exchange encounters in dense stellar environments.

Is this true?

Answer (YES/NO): NO